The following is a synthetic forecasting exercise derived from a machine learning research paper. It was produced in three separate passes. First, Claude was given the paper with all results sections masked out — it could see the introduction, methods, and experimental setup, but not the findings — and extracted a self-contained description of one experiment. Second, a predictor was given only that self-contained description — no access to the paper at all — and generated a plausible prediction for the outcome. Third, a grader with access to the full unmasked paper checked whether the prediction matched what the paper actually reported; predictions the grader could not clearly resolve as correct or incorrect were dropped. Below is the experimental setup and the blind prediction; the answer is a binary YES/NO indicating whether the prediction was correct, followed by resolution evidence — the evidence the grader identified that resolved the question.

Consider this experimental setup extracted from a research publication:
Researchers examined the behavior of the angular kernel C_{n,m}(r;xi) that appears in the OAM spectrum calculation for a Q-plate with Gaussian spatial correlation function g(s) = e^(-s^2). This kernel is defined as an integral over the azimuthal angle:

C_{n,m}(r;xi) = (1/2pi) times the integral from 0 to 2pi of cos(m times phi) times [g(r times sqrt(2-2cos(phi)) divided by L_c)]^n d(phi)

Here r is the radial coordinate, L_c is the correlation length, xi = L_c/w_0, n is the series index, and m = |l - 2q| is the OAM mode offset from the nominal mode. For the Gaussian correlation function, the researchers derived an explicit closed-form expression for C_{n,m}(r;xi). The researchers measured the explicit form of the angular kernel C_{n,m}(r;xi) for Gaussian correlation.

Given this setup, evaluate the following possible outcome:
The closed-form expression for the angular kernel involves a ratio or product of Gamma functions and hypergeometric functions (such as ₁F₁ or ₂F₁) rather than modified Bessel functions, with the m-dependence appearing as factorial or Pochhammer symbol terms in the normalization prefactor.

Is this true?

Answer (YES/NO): NO